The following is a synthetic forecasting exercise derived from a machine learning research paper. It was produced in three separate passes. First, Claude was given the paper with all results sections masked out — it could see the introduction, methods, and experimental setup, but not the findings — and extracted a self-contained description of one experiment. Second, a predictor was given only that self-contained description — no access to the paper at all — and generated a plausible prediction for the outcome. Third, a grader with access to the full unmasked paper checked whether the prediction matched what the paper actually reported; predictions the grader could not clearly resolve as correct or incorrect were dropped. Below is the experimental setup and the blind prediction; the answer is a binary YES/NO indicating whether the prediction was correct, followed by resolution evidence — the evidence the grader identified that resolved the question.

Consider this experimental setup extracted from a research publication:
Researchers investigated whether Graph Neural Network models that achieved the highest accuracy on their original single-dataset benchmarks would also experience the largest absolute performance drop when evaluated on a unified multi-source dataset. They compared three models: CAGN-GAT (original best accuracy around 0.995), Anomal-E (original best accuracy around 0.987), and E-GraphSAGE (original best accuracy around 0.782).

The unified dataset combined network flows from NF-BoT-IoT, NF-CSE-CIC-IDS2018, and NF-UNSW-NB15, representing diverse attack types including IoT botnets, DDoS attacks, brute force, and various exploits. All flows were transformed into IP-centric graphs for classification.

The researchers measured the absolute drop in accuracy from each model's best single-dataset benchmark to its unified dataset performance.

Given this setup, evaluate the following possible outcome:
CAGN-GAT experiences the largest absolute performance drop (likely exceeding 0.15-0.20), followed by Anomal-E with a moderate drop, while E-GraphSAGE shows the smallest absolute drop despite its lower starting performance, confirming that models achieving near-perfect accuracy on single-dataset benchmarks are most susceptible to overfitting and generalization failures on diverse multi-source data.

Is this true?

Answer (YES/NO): NO